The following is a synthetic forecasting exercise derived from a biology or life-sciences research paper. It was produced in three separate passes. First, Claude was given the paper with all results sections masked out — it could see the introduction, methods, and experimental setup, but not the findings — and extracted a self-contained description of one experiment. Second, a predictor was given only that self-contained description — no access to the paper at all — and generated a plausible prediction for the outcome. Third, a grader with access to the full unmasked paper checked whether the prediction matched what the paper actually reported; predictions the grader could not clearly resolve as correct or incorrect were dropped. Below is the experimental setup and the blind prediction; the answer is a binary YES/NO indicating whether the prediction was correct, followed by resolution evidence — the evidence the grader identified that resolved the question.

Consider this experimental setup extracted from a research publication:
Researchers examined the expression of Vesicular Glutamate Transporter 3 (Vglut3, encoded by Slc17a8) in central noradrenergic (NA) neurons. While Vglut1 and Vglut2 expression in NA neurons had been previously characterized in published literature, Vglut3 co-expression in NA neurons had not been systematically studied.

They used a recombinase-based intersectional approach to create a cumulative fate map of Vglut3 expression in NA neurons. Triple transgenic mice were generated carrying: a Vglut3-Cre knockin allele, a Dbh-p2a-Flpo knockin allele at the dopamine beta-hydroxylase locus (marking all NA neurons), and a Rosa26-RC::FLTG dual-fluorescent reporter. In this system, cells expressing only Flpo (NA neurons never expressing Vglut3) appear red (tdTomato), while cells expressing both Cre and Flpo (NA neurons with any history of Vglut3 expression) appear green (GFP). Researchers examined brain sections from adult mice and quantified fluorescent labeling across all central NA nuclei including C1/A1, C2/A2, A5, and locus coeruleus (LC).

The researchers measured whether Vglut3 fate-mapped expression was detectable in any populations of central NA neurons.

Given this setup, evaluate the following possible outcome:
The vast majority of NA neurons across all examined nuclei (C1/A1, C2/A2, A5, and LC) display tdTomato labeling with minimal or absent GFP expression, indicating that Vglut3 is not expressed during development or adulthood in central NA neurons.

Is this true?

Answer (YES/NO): NO